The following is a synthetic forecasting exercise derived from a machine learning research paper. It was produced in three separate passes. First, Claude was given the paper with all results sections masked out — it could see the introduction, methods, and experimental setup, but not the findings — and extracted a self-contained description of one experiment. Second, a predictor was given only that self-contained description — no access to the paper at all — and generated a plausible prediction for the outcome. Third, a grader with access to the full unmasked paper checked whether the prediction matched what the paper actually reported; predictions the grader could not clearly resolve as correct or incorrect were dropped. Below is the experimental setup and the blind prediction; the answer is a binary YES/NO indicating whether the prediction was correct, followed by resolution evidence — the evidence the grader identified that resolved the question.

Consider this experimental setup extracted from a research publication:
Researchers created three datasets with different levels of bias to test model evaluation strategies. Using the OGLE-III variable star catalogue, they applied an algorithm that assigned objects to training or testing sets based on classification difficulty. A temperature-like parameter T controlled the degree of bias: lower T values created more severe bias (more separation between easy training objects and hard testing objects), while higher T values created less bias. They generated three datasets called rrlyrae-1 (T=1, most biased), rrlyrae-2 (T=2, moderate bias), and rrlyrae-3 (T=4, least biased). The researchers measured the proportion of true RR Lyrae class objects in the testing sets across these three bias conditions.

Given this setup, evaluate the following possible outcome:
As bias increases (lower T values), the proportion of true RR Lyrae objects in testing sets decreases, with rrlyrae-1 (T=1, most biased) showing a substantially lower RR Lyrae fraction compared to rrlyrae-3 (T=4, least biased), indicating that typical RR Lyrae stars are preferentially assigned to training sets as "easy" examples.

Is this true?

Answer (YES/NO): NO